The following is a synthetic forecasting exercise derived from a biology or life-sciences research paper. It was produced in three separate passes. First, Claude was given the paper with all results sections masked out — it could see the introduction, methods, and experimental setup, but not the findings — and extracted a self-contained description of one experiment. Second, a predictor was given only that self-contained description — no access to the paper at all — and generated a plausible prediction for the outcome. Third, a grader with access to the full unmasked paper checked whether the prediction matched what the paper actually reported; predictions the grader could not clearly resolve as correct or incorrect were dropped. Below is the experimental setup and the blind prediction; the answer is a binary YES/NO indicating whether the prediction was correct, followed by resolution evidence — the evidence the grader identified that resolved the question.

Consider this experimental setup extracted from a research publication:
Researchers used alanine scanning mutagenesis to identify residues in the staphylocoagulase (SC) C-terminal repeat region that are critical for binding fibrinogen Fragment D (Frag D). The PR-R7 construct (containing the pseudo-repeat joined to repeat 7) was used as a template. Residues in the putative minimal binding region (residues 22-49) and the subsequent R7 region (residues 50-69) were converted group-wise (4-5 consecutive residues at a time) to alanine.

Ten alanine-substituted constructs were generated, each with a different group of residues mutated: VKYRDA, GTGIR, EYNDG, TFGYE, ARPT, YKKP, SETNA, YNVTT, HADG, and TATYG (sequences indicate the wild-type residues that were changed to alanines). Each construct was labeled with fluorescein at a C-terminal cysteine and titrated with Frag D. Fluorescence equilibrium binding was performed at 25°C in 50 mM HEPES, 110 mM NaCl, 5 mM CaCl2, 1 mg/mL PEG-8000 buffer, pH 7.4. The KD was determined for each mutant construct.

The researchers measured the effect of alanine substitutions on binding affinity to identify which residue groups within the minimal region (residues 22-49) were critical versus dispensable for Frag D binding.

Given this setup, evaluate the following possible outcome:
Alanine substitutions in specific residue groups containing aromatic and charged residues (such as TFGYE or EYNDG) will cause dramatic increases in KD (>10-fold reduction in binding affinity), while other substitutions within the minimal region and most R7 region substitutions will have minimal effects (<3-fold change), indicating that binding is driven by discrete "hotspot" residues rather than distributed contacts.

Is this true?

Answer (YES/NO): NO